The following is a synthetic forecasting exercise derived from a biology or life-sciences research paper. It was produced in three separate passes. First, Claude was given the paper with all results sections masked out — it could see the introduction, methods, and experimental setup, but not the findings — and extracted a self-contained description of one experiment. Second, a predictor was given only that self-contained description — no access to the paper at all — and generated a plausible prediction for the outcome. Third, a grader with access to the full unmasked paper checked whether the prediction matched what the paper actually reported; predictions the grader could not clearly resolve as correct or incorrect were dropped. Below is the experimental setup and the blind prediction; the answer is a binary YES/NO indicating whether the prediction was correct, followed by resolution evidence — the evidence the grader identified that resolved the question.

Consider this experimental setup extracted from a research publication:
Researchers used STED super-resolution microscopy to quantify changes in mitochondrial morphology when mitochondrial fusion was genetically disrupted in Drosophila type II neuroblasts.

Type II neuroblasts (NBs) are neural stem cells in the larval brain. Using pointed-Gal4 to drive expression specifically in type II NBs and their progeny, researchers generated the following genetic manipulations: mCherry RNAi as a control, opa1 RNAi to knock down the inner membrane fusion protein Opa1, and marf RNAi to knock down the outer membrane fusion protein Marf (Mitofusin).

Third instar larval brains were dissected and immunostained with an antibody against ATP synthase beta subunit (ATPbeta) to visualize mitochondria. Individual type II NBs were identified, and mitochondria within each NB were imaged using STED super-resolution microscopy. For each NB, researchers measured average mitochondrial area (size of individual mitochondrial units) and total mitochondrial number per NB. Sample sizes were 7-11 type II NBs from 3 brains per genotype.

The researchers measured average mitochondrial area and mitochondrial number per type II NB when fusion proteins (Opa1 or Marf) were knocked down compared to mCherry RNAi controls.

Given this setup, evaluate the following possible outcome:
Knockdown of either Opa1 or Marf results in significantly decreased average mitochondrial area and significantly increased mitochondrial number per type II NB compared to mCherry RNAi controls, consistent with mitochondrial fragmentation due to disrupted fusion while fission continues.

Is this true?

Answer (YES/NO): YES